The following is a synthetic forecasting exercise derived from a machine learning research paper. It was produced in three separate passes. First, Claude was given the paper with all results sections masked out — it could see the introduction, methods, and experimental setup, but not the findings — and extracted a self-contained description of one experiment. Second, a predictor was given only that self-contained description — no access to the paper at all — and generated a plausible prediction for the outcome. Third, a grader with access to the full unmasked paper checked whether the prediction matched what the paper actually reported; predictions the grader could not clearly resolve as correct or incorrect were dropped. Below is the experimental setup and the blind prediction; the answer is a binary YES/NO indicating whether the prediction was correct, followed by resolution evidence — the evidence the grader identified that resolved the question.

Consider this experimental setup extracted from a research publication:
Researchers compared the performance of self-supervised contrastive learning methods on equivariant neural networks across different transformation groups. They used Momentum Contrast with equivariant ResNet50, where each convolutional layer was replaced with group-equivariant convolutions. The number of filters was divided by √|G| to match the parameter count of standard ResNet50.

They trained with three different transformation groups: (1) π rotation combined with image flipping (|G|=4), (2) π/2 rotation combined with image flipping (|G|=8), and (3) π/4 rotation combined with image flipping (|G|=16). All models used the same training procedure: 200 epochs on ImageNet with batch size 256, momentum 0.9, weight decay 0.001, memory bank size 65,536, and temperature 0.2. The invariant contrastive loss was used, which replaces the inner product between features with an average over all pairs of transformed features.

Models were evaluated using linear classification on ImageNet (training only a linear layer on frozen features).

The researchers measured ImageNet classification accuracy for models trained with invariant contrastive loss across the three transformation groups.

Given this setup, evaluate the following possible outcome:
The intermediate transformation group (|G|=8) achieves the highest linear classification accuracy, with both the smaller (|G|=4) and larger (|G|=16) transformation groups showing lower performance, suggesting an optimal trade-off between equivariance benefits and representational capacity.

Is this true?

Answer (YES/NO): YES